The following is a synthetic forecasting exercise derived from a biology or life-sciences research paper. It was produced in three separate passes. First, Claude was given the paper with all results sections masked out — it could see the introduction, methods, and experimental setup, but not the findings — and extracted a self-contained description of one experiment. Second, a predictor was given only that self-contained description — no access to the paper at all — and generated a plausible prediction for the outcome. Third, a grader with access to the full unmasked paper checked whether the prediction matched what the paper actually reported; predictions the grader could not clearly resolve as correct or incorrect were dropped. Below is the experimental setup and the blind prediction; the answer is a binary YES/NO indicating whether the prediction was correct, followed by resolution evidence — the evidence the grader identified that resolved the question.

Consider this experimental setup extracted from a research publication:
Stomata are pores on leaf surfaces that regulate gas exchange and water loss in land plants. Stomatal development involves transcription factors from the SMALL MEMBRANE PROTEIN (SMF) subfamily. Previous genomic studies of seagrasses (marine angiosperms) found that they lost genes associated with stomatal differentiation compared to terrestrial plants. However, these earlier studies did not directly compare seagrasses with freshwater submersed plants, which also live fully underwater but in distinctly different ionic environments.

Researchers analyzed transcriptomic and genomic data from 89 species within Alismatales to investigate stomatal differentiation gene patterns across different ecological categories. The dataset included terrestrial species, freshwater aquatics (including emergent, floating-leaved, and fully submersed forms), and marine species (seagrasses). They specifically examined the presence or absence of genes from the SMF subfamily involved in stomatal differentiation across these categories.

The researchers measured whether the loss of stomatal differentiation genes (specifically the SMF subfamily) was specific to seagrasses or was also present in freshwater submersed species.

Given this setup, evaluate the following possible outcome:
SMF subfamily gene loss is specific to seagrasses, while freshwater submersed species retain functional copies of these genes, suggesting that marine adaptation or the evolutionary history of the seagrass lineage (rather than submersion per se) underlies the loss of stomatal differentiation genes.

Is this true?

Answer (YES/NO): NO